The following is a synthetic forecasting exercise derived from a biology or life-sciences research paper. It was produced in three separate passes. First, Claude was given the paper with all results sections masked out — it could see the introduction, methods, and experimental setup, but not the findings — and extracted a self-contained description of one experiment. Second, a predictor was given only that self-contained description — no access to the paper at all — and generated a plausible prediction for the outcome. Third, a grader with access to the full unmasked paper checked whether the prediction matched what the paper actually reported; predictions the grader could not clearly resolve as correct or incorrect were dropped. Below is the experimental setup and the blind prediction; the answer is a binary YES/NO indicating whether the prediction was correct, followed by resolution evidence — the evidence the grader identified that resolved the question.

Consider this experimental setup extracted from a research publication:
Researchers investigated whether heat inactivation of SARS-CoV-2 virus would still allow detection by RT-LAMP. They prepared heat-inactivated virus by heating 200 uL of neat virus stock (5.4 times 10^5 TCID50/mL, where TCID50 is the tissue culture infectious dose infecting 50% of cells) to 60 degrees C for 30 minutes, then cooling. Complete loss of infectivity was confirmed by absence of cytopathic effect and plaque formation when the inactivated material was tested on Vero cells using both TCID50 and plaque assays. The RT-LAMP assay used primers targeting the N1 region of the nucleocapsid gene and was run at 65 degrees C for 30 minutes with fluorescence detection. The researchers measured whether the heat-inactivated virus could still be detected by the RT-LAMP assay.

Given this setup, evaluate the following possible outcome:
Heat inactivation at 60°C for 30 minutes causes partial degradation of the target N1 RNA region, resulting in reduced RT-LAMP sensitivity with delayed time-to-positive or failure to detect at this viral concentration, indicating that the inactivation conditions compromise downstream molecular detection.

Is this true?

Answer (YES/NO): NO